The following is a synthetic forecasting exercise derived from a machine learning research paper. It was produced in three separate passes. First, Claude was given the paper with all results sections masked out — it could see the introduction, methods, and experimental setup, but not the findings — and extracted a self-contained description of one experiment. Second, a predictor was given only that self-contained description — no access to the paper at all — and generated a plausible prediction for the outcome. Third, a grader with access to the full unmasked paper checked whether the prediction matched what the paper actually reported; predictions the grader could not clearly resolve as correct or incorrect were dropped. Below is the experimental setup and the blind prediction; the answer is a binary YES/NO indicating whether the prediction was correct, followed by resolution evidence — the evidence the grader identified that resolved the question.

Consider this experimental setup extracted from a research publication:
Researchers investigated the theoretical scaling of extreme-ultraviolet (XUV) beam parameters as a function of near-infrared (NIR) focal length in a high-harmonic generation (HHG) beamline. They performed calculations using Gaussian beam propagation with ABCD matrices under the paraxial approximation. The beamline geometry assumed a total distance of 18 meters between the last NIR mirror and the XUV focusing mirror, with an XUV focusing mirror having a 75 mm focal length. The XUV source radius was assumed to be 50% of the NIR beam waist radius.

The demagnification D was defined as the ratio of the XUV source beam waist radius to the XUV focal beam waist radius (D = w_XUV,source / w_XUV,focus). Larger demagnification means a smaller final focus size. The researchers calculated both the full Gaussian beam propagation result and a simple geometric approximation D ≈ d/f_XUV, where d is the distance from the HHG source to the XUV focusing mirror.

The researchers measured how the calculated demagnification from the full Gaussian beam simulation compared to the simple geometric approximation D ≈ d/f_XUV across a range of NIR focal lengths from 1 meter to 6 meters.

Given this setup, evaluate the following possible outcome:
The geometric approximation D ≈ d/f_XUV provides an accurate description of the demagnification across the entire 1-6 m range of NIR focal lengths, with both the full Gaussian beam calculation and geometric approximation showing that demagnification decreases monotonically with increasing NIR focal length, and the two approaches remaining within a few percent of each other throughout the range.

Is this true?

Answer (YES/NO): NO